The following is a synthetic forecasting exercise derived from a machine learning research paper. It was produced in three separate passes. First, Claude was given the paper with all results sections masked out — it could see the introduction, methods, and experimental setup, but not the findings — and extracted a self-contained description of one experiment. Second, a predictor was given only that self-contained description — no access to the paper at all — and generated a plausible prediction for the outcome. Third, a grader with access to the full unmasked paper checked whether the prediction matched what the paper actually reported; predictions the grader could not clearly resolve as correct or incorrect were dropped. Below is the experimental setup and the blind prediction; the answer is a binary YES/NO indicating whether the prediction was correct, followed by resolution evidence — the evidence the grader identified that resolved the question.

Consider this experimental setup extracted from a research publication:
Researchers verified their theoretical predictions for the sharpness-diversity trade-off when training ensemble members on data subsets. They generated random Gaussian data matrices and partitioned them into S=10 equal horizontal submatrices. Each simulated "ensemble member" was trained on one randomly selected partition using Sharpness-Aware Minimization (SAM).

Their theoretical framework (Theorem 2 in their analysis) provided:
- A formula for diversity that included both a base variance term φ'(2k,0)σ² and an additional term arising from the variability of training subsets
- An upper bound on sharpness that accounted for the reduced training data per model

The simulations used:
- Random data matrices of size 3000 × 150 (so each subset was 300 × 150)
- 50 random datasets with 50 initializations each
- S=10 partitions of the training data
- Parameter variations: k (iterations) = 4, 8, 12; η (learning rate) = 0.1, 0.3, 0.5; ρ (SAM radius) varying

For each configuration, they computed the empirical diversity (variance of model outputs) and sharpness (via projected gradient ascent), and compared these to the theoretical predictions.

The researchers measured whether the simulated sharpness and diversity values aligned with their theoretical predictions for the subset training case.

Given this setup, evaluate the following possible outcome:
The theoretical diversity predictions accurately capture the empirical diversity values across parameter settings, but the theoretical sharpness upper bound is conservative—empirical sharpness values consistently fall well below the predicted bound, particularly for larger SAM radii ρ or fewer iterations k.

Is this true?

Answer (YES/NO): NO